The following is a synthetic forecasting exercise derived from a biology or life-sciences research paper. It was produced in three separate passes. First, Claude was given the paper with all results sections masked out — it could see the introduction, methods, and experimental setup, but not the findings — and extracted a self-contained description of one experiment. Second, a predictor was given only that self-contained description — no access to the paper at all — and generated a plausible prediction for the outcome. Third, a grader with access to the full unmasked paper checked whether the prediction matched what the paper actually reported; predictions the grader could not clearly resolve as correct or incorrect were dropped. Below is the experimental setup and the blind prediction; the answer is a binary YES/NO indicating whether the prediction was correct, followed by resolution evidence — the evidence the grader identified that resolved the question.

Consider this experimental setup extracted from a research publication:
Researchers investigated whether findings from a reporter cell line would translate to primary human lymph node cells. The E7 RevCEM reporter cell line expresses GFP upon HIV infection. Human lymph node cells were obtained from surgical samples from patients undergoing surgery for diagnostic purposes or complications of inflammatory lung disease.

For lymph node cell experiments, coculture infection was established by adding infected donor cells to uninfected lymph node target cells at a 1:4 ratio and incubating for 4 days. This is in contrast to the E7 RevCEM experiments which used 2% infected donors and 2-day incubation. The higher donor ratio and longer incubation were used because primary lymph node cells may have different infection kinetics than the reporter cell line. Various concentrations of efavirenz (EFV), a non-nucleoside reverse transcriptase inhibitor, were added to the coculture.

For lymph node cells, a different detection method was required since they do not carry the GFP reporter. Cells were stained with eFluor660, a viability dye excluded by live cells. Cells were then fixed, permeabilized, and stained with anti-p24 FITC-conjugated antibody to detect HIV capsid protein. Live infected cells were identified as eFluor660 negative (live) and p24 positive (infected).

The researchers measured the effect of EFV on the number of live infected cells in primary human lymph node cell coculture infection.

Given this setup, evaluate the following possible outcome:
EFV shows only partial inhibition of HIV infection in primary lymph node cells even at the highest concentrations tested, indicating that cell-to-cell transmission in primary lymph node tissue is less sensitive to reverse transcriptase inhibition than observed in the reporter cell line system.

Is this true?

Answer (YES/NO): NO